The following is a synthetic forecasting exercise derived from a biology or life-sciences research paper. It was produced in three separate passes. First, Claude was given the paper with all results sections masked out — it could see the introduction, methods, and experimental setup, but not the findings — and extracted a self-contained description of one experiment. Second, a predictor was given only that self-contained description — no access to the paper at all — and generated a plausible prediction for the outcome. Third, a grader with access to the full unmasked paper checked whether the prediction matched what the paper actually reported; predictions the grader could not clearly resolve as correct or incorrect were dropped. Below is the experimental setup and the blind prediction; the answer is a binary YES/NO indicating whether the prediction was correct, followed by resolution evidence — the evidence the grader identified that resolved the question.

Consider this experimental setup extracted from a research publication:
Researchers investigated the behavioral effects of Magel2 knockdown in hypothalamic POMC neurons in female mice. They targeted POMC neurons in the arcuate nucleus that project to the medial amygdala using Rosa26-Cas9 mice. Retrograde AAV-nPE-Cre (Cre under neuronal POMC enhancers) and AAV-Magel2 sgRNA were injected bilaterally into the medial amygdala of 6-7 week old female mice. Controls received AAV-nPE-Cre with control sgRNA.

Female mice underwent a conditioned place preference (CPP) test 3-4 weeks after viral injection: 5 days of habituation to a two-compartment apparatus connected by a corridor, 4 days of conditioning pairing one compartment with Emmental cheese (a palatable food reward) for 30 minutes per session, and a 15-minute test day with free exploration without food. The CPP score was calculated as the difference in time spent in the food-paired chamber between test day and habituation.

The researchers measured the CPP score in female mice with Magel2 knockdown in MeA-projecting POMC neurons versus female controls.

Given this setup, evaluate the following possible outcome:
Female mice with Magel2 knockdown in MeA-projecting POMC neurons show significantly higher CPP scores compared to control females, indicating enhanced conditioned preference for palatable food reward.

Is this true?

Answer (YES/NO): NO